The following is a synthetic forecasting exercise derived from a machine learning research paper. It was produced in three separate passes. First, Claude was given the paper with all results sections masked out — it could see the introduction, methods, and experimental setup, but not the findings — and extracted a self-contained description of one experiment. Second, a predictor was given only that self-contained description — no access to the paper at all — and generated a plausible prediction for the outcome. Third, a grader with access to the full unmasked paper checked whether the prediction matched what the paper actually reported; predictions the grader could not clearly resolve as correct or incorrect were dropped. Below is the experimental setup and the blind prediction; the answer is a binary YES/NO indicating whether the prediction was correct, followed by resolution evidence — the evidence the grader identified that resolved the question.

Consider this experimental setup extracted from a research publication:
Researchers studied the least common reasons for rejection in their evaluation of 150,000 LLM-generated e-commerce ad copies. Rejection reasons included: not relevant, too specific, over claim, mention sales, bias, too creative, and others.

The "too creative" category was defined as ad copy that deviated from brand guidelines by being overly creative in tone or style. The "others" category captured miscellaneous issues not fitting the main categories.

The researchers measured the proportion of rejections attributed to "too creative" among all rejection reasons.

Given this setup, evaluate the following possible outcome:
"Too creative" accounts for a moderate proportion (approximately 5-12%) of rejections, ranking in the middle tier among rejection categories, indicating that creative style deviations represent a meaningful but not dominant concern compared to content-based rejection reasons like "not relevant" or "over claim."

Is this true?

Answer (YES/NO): NO